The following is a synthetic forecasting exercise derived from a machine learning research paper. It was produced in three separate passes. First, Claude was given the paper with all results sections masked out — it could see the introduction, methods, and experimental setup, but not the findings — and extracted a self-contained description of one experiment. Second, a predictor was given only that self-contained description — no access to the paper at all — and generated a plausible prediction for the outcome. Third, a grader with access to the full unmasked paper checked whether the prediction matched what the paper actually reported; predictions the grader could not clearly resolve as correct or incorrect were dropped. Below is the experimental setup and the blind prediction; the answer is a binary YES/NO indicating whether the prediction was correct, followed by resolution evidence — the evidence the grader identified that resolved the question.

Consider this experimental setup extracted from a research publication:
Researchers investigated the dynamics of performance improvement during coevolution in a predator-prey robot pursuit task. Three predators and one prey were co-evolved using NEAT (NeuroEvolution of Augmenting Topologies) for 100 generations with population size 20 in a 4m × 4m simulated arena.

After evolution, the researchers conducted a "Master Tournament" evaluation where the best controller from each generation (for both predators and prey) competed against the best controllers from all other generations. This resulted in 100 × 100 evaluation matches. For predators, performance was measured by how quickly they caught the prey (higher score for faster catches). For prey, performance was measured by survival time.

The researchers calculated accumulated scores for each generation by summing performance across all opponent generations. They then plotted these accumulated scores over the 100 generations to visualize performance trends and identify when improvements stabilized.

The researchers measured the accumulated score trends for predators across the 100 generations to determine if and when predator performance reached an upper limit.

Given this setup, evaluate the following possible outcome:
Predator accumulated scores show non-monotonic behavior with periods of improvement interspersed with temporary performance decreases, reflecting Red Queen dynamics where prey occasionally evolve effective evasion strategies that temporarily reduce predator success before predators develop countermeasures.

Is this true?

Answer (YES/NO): NO